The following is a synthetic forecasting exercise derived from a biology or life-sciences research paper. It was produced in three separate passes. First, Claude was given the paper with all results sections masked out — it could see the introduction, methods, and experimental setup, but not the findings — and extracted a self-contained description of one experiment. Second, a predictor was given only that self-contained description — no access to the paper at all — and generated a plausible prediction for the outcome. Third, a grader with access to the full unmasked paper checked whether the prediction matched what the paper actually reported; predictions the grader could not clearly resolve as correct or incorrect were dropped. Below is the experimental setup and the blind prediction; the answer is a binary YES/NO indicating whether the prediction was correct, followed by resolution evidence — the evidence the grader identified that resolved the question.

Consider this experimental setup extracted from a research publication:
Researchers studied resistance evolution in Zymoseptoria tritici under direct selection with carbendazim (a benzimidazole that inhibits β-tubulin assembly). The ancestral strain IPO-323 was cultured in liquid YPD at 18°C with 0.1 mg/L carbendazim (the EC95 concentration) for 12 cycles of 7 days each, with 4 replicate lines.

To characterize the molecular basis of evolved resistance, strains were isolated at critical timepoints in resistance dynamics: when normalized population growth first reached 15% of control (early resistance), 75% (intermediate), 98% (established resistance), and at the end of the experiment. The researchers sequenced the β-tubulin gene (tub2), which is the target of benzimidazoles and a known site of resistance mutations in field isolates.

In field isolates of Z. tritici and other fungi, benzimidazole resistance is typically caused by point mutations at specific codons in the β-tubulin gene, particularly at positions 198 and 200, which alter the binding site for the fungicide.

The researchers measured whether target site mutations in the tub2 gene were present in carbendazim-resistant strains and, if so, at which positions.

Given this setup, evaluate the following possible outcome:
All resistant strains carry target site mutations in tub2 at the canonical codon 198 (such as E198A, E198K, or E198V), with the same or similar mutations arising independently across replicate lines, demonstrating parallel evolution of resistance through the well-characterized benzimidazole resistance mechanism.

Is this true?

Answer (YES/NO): NO